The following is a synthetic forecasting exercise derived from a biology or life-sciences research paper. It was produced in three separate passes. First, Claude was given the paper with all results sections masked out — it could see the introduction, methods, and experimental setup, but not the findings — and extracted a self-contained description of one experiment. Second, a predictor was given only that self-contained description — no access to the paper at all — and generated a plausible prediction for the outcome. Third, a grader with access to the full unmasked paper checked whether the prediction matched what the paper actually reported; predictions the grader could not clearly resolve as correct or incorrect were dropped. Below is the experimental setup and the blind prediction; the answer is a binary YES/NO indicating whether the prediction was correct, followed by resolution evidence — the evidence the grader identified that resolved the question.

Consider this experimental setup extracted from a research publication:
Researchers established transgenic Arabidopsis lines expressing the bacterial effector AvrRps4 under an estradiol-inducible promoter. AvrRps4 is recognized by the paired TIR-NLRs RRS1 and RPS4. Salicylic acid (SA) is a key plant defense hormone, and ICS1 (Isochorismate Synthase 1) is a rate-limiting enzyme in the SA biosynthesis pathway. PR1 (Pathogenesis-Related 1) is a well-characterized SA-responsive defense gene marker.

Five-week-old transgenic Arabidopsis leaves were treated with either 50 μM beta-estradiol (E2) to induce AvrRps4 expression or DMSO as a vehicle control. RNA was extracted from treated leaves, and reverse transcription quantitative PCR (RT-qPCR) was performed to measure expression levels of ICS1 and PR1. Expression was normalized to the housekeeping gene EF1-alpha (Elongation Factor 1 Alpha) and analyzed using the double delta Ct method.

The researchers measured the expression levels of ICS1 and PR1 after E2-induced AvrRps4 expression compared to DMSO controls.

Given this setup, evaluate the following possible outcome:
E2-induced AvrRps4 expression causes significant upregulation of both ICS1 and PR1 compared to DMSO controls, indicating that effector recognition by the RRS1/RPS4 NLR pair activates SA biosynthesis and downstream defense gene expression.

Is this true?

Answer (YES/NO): YES